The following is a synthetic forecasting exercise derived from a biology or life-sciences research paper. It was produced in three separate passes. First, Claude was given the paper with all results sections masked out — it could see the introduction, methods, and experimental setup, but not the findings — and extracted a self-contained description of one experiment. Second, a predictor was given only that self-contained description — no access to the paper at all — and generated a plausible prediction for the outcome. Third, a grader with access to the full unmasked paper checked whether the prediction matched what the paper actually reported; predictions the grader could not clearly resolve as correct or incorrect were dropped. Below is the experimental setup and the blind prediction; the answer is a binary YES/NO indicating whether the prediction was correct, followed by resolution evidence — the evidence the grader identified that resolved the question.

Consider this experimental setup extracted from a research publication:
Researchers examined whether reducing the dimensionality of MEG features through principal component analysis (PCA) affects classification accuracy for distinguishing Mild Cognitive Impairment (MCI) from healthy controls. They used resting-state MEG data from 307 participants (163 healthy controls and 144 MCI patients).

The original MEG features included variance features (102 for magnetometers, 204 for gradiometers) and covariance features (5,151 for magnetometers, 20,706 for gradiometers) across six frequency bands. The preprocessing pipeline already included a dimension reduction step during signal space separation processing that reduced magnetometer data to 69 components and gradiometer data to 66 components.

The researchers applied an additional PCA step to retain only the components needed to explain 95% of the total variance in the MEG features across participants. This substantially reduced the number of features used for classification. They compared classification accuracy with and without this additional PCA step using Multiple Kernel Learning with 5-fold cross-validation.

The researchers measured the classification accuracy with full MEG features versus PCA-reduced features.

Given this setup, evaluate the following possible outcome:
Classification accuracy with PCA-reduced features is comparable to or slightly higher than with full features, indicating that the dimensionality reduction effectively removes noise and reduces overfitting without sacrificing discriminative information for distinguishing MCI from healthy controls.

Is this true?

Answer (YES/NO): NO